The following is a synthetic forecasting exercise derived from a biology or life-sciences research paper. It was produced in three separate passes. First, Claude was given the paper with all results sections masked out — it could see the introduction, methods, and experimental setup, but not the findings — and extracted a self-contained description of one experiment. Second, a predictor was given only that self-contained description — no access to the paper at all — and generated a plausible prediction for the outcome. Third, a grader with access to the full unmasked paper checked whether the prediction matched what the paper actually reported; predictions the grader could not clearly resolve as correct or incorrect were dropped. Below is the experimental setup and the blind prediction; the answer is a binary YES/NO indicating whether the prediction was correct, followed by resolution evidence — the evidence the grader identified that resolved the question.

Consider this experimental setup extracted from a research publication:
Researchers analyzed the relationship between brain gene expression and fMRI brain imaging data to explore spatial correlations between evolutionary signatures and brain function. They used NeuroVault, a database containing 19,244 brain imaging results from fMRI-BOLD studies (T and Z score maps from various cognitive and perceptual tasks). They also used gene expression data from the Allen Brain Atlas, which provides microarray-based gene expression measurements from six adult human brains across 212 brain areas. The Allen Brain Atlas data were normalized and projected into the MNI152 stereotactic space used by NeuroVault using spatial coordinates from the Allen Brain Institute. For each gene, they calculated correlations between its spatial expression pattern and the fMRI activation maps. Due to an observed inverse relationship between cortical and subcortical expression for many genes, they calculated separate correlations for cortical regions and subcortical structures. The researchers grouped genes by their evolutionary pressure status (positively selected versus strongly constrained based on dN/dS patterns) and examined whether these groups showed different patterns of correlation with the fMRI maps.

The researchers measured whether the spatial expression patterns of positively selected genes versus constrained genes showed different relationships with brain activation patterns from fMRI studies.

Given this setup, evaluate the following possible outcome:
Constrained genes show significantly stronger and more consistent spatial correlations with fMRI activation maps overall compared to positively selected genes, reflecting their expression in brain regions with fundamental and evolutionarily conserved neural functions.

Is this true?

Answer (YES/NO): NO